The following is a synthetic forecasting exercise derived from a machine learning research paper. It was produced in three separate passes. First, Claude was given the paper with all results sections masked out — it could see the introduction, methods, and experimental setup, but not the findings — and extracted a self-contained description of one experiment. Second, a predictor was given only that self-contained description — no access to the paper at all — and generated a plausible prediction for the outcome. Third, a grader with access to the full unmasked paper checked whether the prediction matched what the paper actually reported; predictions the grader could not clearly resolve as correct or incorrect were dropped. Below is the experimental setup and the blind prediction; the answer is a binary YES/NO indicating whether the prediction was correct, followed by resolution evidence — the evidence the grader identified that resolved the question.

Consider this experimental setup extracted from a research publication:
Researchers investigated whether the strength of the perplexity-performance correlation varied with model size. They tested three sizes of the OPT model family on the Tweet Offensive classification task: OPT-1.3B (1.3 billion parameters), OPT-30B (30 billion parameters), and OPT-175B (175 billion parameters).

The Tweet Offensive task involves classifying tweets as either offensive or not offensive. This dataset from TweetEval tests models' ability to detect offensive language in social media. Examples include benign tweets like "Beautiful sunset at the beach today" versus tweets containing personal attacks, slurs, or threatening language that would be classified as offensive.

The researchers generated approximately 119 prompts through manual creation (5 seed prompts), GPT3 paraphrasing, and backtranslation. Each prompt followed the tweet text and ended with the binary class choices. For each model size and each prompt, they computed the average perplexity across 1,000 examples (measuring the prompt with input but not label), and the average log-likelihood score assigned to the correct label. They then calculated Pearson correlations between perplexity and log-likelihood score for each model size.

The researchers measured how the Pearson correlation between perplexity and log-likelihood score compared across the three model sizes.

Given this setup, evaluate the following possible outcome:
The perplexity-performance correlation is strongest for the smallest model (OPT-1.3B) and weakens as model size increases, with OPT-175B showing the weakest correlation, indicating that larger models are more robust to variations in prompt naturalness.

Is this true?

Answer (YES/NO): NO